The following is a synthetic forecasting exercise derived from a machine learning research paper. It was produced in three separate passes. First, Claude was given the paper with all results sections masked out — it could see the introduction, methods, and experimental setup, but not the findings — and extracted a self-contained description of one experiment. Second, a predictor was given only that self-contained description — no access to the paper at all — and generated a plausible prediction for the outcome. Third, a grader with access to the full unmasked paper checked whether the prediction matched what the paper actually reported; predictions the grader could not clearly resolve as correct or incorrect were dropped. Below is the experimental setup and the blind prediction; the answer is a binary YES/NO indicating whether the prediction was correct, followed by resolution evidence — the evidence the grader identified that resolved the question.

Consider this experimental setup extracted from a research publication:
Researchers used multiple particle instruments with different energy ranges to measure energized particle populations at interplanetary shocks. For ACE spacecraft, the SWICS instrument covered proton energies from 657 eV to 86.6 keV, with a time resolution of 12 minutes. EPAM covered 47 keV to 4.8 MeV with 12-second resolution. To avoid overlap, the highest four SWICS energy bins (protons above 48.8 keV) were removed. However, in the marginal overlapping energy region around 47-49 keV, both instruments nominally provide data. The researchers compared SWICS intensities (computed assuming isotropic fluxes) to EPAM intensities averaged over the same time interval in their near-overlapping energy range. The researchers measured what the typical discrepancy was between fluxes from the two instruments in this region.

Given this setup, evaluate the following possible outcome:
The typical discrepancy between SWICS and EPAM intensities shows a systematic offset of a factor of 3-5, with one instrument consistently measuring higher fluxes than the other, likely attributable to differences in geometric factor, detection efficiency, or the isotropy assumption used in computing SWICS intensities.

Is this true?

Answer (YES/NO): NO